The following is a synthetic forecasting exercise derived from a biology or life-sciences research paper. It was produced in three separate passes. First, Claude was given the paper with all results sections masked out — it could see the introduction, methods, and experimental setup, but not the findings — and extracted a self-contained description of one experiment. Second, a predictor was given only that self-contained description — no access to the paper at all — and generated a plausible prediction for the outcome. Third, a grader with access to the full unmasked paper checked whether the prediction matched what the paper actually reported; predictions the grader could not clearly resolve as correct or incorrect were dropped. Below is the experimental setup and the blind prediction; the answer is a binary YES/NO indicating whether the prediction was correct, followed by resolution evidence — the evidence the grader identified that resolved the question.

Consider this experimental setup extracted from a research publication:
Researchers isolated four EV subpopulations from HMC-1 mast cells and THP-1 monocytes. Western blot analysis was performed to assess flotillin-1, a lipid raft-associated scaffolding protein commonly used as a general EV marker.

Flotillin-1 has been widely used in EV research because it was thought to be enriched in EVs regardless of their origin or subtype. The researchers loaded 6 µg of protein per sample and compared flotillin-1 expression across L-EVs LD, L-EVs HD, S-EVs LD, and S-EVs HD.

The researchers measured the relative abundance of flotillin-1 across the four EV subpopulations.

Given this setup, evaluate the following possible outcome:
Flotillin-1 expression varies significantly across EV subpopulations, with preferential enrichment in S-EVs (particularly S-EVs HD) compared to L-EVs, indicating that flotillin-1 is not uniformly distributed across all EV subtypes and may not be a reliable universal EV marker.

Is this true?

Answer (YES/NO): NO